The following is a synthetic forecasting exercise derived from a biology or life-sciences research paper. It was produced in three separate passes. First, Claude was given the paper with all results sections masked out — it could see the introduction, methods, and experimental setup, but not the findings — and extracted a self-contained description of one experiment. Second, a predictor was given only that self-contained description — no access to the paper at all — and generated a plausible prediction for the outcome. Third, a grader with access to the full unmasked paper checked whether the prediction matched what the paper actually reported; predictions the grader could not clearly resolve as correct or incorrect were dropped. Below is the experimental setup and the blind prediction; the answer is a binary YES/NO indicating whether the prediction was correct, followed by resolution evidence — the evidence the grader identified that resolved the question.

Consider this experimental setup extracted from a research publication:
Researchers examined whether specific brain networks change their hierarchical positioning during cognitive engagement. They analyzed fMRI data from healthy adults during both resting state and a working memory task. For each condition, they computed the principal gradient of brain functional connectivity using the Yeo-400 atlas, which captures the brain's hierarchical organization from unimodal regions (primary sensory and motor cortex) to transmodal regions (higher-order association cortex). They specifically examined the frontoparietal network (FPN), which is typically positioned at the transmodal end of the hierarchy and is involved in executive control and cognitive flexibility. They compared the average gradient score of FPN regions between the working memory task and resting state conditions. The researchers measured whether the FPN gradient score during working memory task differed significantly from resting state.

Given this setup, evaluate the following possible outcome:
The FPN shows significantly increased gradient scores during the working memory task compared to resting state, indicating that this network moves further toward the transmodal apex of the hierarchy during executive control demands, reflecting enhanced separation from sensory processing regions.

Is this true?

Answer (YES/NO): NO